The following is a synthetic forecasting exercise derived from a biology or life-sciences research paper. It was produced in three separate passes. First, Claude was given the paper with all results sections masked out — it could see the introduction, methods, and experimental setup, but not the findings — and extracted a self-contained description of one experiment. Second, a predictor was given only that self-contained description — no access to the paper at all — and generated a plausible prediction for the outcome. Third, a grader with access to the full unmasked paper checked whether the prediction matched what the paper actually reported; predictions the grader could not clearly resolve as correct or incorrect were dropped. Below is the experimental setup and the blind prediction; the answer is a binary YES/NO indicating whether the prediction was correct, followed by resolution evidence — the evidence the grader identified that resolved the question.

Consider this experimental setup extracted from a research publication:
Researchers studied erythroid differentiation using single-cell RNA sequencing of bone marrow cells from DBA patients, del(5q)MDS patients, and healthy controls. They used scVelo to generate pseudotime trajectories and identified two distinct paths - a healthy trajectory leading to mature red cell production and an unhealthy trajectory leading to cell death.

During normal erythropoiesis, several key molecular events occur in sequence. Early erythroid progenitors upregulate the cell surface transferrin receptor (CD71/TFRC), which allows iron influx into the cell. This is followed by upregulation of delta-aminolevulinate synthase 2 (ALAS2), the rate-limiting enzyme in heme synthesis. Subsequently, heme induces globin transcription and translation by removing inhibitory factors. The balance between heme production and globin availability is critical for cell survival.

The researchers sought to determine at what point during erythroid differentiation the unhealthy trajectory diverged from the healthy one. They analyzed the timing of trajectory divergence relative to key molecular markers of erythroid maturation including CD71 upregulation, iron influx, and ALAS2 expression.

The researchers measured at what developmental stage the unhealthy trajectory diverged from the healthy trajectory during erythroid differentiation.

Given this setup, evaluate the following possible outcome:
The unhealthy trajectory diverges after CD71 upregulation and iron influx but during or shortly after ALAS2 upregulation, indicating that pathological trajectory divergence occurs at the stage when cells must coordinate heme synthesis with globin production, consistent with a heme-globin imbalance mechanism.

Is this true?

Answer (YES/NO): YES